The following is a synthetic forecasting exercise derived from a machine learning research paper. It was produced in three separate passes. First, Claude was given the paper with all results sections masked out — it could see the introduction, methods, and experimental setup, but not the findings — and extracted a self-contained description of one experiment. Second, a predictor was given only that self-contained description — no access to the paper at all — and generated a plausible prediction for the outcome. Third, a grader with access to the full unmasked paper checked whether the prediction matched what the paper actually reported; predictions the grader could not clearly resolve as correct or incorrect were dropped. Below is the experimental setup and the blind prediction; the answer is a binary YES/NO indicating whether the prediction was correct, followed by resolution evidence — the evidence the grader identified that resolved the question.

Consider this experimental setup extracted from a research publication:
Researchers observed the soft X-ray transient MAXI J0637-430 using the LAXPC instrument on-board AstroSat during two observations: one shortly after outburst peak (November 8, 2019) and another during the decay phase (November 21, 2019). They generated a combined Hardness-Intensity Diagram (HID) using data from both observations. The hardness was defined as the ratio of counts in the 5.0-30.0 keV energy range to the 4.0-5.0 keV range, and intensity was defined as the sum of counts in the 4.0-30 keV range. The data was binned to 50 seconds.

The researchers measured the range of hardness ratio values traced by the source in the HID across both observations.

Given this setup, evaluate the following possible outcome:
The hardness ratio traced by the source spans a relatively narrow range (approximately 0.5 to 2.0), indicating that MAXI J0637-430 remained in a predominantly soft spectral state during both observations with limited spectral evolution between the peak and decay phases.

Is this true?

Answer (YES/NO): NO